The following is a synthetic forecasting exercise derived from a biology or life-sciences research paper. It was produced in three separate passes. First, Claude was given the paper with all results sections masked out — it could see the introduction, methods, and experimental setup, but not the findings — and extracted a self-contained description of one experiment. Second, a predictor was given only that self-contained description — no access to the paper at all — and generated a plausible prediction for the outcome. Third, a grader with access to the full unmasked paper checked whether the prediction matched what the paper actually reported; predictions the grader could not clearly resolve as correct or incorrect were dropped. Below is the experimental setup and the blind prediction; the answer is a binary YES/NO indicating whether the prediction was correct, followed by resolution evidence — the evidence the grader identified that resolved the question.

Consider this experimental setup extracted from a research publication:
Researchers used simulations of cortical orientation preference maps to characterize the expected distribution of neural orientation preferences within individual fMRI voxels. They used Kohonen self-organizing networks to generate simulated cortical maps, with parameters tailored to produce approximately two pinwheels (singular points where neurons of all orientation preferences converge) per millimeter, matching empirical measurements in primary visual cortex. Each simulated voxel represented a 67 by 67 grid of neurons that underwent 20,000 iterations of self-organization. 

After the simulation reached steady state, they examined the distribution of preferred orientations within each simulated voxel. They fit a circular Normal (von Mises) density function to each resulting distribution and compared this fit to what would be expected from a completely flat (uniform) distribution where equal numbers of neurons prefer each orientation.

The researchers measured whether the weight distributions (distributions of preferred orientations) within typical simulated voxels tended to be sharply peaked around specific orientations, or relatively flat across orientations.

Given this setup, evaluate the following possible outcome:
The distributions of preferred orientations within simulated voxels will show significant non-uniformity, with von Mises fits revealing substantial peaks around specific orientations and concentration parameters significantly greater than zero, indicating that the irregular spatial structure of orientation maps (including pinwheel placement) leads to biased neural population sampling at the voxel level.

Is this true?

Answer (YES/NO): NO